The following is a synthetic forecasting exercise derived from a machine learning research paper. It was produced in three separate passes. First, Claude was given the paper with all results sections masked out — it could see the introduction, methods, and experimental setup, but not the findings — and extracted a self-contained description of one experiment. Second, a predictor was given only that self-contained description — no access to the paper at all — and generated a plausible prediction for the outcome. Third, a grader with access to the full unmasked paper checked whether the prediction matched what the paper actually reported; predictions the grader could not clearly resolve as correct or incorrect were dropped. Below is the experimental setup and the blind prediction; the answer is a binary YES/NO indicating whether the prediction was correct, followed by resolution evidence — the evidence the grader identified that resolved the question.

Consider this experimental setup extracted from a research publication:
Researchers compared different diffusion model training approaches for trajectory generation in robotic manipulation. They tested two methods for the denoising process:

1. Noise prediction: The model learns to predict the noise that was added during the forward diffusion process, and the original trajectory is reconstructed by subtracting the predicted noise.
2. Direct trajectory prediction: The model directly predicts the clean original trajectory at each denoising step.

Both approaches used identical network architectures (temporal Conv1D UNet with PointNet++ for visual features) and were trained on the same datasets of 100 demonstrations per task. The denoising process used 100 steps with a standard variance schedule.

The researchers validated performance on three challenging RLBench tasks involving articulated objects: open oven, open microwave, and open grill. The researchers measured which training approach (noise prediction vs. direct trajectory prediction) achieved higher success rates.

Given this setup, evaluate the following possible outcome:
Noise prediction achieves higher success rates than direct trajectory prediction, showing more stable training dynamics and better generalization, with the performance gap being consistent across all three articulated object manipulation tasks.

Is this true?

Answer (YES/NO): NO